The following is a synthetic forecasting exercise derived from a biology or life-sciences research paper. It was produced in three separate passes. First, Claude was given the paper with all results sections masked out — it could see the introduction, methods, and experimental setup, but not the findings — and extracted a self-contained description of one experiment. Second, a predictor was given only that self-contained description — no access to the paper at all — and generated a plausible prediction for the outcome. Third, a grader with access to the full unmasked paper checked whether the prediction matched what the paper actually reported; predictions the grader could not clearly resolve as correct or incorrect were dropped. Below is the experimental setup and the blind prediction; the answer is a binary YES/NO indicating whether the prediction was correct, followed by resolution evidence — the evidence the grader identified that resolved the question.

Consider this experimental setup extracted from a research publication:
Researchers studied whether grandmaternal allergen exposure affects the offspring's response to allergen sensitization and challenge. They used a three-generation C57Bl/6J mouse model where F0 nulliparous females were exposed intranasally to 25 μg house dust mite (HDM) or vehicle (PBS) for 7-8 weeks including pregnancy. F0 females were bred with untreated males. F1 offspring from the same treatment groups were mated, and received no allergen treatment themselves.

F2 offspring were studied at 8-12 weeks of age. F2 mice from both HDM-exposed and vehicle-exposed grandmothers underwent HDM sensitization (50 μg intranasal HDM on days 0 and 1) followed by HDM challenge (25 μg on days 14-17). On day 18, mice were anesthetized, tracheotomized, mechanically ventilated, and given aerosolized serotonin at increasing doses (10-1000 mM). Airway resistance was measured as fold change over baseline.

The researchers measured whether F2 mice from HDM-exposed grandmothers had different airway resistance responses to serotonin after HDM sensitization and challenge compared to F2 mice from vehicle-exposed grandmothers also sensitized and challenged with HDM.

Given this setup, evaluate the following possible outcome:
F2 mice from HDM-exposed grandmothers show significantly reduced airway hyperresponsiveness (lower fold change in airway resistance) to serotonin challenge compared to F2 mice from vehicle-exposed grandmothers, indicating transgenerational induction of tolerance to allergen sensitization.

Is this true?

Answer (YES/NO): NO